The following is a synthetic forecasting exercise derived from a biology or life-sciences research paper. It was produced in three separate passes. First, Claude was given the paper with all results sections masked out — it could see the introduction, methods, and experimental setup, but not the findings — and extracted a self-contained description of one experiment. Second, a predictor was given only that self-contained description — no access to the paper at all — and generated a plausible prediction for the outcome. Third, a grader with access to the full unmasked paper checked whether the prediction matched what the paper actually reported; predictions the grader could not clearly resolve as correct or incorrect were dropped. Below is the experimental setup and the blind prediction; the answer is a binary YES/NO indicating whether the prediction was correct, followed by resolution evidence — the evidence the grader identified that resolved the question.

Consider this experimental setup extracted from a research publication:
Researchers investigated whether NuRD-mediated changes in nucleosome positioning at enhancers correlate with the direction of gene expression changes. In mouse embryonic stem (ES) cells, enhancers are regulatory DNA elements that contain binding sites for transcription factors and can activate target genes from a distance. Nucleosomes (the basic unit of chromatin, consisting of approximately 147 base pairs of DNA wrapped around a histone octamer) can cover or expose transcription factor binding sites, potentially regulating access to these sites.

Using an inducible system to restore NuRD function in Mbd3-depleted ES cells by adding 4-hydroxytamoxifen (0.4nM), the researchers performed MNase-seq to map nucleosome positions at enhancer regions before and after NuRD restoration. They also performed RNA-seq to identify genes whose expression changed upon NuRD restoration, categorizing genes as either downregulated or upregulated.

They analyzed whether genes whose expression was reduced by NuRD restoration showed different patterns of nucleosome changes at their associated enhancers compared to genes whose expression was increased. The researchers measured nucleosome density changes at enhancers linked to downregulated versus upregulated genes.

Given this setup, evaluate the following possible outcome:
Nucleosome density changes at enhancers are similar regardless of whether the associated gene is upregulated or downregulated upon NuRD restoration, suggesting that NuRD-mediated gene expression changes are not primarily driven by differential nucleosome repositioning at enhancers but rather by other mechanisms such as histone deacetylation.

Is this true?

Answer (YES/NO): NO